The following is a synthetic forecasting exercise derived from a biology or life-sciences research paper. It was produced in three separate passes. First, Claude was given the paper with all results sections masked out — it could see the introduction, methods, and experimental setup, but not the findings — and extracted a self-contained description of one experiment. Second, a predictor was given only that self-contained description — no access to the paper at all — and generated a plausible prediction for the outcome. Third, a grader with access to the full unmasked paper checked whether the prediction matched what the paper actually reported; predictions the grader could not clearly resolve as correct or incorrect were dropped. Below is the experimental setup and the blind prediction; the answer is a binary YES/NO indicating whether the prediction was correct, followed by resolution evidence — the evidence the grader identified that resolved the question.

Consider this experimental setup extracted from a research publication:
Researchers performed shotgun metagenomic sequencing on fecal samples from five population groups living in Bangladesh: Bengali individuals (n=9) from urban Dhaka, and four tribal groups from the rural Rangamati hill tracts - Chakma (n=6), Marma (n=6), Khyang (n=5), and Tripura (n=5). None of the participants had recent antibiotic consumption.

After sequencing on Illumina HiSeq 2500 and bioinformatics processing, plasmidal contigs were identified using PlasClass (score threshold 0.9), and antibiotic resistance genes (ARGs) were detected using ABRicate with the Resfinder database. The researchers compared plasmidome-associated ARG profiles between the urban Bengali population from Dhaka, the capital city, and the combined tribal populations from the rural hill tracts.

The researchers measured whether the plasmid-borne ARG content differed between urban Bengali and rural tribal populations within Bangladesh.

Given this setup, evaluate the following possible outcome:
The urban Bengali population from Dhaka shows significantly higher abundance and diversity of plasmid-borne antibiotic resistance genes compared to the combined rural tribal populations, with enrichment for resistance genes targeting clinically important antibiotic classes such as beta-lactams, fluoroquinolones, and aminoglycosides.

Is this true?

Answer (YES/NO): NO